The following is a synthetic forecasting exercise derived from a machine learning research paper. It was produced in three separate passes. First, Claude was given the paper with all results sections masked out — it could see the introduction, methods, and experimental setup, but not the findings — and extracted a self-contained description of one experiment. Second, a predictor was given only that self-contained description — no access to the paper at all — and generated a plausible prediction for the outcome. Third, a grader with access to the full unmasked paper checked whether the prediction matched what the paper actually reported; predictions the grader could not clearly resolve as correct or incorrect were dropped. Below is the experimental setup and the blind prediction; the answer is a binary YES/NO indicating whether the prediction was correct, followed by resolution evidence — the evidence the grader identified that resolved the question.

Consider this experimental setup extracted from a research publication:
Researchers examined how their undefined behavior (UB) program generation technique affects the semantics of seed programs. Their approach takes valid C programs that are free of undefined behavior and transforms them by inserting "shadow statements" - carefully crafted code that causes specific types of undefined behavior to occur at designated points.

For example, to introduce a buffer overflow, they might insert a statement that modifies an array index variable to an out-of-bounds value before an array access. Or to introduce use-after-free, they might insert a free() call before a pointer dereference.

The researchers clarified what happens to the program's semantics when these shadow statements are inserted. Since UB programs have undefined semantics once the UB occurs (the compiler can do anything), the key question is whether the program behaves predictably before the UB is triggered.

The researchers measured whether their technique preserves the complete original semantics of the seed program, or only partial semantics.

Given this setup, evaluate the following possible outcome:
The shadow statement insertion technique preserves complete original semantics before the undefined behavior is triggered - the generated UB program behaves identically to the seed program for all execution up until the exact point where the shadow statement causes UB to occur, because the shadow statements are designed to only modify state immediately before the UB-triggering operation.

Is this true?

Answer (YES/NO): NO